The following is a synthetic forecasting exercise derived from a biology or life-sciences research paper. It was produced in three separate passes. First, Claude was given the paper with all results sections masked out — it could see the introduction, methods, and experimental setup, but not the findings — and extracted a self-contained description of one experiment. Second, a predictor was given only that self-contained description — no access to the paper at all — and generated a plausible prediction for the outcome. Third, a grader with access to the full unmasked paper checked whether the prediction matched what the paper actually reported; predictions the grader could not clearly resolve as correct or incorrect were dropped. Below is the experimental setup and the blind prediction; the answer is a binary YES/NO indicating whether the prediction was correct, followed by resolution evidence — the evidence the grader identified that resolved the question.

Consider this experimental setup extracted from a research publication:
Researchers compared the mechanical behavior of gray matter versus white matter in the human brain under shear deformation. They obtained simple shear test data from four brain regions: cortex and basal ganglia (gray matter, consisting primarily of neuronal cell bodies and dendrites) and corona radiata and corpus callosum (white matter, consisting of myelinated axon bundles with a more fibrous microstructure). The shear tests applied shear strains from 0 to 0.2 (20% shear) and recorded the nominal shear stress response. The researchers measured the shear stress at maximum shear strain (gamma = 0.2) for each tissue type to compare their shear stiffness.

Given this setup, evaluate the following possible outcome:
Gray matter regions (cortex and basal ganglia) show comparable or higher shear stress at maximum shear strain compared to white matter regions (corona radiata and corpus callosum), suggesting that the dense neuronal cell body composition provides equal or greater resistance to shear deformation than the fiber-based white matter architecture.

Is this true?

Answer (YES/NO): YES